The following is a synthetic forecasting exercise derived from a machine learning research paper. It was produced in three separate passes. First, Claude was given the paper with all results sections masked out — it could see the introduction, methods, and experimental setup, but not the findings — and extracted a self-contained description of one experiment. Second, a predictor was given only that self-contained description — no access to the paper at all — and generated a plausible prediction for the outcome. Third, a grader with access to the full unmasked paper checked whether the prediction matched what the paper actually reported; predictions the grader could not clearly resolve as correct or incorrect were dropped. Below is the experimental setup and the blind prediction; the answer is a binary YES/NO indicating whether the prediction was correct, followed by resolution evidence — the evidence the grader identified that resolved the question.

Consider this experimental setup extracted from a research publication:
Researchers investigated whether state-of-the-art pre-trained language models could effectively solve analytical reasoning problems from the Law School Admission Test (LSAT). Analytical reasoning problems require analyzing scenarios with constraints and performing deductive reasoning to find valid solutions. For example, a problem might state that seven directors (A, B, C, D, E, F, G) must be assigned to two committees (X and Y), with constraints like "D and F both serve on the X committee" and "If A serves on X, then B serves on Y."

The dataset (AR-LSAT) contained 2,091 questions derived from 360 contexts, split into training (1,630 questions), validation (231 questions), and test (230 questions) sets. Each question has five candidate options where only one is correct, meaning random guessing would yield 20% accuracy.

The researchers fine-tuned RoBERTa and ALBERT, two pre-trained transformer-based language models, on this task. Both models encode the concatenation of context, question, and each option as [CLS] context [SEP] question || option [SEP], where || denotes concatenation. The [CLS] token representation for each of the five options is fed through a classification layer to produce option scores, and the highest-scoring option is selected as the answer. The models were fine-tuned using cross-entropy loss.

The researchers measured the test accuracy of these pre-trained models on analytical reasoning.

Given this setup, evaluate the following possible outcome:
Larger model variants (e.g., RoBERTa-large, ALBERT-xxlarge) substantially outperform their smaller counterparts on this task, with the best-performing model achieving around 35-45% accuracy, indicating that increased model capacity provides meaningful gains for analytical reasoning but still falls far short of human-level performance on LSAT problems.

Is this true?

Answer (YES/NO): NO